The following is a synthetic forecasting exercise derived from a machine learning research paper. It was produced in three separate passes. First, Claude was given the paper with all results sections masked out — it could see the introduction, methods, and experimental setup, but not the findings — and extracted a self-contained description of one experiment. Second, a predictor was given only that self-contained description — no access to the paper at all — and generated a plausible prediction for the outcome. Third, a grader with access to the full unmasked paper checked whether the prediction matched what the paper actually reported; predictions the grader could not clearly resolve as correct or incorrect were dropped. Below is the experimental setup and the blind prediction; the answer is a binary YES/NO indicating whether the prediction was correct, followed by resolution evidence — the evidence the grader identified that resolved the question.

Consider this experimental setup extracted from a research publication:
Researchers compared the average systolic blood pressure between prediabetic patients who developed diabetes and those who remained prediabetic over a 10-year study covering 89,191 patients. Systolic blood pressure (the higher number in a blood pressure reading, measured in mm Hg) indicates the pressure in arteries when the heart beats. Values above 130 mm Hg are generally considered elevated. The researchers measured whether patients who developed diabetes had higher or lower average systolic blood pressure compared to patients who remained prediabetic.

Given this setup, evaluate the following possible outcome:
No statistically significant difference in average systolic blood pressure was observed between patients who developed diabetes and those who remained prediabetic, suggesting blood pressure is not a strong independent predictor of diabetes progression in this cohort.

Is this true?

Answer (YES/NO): NO